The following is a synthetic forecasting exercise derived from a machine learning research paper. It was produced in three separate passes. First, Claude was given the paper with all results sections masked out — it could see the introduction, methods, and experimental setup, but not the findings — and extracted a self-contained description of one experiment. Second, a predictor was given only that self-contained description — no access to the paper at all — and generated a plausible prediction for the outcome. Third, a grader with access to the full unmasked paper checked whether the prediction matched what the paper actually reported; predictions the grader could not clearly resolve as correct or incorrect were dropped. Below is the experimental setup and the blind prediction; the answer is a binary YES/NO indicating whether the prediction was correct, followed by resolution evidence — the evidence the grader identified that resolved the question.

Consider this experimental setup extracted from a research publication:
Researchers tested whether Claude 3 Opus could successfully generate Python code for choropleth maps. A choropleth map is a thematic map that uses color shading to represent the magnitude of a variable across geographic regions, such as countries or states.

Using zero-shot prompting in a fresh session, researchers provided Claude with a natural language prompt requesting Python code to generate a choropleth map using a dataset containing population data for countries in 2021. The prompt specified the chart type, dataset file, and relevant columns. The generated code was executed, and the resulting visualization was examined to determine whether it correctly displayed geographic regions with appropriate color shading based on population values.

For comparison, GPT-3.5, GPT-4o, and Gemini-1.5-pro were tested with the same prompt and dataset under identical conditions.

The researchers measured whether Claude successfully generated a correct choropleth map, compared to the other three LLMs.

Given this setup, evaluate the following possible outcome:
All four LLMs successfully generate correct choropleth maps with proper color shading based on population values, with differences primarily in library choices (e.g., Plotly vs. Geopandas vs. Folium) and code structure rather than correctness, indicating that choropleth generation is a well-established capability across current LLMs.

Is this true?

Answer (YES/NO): NO